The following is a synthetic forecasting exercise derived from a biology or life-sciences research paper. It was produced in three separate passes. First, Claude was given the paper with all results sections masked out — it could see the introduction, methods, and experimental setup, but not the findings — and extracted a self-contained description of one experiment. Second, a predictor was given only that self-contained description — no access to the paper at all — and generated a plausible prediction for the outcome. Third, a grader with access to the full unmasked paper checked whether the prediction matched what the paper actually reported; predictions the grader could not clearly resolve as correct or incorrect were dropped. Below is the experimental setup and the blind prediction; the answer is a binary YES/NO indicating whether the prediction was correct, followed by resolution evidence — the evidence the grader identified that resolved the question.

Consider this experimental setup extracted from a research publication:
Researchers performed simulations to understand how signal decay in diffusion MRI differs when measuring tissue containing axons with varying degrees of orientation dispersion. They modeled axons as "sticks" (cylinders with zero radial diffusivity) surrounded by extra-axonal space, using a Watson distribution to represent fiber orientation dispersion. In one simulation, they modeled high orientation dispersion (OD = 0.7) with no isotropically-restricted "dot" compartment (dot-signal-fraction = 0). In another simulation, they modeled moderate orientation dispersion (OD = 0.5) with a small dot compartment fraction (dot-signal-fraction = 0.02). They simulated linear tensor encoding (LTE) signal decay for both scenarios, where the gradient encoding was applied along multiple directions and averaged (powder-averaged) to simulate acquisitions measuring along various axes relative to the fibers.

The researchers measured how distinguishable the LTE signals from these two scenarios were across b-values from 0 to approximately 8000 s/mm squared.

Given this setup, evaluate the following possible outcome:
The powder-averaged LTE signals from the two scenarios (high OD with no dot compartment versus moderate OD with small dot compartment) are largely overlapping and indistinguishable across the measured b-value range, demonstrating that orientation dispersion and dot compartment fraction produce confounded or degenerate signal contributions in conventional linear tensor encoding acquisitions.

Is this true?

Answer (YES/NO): YES